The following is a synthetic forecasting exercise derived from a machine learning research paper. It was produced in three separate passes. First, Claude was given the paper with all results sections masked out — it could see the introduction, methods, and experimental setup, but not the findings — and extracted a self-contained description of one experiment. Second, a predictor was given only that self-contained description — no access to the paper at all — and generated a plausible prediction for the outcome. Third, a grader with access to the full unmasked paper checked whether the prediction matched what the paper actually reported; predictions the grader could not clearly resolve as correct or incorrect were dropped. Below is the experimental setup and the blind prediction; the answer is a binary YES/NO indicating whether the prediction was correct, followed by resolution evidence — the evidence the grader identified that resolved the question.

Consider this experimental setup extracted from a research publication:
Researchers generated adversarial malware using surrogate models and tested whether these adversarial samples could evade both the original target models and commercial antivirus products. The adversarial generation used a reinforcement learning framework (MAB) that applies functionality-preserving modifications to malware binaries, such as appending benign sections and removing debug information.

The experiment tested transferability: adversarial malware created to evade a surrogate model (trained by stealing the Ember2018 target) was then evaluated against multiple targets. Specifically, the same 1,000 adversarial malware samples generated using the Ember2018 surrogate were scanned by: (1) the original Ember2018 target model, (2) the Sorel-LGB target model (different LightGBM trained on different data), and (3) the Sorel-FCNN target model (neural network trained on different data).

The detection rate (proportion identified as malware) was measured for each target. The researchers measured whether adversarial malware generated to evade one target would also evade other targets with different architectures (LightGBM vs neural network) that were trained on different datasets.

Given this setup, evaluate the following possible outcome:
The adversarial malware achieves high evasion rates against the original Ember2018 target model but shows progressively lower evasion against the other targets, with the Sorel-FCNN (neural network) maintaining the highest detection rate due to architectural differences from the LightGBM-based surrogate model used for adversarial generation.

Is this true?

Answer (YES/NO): NO